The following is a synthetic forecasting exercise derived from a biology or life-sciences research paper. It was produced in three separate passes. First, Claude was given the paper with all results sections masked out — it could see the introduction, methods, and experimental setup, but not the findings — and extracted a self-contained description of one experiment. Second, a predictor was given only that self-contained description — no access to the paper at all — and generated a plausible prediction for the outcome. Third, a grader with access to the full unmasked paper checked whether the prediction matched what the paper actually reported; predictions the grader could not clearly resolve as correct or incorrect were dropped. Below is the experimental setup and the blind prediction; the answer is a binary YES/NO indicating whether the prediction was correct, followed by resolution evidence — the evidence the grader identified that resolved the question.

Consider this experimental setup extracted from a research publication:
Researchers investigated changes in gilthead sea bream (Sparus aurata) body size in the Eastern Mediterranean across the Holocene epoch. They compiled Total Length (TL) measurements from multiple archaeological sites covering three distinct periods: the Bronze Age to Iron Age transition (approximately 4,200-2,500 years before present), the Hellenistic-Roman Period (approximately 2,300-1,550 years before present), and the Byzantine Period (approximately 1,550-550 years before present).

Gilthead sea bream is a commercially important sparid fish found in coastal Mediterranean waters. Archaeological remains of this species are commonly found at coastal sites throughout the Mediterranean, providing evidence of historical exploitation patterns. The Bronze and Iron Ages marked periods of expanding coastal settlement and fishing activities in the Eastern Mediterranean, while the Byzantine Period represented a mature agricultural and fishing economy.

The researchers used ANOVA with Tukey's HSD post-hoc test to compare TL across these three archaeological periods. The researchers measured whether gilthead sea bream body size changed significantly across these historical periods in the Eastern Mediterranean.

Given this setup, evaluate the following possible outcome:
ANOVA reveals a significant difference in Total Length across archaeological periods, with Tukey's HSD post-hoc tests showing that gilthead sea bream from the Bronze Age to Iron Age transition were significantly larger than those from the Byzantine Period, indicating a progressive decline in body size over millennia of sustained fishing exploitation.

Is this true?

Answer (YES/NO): NO